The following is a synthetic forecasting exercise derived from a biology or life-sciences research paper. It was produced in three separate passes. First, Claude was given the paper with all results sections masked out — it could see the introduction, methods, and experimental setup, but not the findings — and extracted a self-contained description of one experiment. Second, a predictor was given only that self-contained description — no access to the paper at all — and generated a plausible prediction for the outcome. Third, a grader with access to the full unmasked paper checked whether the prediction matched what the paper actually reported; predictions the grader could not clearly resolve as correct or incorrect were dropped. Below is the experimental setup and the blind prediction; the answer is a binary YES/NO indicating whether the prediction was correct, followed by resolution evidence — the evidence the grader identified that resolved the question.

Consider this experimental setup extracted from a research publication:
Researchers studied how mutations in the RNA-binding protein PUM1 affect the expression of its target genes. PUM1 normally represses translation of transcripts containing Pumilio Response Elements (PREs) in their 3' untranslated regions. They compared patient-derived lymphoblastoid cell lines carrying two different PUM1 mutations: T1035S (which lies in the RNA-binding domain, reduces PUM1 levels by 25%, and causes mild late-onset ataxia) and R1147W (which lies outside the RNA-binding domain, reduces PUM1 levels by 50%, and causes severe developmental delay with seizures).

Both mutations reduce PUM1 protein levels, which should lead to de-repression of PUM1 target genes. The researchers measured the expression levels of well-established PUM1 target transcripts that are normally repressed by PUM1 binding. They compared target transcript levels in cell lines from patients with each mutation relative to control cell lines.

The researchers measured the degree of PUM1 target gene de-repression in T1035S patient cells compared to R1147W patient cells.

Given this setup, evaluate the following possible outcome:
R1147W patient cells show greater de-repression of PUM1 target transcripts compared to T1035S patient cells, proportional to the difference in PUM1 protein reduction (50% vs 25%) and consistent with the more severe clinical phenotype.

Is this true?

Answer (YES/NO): NO